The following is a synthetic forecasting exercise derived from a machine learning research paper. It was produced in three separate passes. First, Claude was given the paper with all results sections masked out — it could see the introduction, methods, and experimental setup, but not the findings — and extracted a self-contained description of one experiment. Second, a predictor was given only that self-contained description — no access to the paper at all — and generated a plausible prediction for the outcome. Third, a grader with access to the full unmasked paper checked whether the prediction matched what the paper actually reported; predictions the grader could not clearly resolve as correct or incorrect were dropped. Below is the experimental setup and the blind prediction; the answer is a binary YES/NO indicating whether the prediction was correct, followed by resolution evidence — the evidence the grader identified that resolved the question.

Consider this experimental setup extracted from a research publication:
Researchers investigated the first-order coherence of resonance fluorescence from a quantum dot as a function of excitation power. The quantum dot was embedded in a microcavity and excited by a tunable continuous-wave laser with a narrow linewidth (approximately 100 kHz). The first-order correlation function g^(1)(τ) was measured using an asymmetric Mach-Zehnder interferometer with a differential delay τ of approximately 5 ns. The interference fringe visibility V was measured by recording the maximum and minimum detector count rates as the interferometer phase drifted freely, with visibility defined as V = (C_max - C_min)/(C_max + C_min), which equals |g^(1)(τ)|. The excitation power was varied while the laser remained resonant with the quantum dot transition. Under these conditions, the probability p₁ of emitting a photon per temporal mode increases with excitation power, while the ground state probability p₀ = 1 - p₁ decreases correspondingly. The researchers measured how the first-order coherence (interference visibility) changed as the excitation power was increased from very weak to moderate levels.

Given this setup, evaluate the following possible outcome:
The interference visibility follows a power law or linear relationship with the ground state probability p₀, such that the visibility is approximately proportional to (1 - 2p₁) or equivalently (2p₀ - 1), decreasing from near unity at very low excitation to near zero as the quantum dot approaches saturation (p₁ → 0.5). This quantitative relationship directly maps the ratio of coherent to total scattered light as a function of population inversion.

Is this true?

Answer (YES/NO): NO